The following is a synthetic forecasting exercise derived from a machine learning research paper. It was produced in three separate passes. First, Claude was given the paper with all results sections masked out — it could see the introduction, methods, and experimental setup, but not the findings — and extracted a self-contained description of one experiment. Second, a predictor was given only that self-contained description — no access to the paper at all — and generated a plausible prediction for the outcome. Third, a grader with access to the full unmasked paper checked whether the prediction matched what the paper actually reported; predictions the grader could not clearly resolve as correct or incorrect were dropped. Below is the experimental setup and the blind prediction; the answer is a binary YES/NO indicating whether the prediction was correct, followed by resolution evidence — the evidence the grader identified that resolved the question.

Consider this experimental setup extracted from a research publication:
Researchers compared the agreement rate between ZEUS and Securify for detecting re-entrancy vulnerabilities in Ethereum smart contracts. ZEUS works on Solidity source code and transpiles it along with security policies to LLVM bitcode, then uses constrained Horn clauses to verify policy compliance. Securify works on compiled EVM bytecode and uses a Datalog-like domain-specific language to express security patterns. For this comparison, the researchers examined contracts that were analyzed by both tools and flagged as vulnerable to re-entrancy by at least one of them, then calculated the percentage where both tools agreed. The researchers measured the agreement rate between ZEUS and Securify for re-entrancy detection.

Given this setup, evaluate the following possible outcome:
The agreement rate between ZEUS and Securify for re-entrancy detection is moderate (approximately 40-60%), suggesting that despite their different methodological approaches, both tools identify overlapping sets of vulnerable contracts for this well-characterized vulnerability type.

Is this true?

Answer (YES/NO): NO